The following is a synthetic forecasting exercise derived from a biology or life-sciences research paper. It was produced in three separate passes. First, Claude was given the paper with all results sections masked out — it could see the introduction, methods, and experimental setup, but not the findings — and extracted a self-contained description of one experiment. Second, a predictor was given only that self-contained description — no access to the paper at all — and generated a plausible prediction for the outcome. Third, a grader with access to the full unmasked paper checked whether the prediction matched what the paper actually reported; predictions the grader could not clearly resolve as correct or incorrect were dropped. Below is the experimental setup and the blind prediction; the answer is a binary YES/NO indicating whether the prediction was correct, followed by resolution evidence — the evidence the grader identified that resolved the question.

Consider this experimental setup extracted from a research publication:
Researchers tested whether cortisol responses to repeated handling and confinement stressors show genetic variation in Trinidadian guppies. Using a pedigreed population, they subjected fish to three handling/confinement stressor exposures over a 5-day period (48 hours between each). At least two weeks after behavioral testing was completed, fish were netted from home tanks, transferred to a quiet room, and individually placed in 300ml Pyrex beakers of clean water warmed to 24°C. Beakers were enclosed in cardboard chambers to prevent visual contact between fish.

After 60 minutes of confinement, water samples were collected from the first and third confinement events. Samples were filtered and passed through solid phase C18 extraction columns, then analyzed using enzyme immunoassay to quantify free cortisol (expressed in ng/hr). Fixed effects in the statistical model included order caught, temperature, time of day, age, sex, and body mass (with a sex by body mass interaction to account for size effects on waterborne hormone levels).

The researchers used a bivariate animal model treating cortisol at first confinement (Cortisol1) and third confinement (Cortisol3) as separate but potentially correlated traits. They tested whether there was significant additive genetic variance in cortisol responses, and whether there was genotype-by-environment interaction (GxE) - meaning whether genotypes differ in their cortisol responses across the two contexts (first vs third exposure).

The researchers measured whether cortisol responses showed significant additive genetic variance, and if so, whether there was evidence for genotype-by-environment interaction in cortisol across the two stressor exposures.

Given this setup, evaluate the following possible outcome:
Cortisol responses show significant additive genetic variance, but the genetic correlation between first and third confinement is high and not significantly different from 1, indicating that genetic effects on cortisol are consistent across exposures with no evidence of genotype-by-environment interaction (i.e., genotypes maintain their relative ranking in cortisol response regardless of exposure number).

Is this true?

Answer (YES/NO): NO